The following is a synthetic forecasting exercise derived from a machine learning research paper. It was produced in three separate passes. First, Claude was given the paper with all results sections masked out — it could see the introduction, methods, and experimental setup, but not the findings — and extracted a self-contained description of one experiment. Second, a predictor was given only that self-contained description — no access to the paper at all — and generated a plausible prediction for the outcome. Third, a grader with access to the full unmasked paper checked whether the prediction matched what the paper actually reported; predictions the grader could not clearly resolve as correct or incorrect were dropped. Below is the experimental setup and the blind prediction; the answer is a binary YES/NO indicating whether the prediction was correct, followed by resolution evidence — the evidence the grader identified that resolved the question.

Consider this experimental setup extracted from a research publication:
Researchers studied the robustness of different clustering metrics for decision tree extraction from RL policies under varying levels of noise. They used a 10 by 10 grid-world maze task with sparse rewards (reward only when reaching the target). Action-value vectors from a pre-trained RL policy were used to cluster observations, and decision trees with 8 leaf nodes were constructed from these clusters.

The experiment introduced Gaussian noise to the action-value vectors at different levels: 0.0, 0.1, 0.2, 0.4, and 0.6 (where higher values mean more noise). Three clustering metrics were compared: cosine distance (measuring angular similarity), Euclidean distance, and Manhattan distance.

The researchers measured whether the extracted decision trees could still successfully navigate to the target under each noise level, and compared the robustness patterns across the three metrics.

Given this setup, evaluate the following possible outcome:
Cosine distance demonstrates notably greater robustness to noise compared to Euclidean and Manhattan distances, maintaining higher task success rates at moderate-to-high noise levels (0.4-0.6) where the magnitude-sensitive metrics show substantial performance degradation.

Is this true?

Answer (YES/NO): YES